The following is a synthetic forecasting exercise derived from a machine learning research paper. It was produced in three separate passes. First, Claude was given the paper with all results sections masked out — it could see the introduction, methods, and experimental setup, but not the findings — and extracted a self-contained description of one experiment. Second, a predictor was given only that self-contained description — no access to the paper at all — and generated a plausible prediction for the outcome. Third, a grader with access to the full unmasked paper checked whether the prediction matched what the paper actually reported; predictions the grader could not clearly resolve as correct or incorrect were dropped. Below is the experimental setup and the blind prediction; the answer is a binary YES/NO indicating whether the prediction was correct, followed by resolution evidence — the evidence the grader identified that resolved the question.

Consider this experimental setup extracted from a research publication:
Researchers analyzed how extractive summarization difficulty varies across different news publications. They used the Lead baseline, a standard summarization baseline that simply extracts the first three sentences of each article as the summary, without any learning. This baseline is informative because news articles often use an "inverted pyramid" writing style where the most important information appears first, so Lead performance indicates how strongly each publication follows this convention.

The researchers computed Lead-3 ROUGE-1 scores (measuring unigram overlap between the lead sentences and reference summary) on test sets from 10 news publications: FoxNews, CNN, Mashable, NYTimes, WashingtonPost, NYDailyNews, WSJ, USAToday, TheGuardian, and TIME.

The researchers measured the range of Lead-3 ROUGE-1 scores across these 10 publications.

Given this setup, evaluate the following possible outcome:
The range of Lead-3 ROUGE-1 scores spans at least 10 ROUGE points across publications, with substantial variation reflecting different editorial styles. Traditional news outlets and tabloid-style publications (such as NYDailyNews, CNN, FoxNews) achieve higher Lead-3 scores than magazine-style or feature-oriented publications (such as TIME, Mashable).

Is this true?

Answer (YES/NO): YES